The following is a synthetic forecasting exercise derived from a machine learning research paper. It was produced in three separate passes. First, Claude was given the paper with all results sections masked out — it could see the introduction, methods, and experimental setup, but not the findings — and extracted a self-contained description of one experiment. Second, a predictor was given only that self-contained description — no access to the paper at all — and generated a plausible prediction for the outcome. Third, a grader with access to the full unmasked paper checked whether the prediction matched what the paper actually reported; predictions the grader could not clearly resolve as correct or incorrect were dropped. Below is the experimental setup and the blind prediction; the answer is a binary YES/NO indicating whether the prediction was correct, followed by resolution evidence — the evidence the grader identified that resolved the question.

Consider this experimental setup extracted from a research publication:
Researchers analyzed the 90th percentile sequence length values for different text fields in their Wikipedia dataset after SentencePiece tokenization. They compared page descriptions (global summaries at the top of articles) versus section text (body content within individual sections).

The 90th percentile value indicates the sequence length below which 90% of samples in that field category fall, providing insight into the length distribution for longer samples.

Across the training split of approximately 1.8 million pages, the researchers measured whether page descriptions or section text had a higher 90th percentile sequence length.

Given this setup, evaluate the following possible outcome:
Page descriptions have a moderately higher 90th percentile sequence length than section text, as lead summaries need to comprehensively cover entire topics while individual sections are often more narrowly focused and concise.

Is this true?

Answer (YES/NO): NO